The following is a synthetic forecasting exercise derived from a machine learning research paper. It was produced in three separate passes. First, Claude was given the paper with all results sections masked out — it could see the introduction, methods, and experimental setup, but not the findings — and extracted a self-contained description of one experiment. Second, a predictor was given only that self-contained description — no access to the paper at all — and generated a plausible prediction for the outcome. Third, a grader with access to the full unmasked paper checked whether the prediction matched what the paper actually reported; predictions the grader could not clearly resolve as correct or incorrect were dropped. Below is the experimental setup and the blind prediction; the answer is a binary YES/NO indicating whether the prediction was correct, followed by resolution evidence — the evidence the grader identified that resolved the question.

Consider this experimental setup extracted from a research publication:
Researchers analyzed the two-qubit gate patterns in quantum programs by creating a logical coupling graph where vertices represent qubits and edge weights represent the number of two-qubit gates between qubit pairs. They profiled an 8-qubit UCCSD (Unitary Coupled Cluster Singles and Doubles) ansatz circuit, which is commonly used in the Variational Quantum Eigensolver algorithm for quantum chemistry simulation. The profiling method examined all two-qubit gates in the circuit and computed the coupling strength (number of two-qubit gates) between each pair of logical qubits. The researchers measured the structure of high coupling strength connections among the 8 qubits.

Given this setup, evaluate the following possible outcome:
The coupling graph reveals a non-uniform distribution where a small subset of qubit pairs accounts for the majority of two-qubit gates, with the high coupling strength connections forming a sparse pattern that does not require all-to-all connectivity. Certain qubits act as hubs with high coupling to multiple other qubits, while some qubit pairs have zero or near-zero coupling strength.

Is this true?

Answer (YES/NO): NO